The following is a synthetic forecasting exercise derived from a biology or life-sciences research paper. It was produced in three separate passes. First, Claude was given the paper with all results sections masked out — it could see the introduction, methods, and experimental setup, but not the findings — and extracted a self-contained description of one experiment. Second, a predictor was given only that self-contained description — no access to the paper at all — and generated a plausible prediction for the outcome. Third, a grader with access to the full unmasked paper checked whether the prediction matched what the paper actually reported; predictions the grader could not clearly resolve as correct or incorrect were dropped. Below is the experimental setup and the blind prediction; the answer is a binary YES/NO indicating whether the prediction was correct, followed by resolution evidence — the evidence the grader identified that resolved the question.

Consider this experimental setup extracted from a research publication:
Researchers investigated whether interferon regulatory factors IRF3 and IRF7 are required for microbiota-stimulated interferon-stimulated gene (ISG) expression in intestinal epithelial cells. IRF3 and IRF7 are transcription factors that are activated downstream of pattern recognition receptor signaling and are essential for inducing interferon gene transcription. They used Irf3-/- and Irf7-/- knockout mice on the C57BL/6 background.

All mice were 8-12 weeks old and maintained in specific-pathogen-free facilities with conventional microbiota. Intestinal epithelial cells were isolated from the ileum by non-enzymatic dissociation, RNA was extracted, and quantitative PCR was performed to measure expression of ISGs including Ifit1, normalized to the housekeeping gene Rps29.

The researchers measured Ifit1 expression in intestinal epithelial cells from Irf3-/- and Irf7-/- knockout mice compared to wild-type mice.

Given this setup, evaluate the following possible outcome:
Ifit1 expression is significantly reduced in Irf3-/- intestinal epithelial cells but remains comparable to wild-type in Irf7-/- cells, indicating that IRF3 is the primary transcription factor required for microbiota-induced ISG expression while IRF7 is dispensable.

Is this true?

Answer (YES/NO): NO